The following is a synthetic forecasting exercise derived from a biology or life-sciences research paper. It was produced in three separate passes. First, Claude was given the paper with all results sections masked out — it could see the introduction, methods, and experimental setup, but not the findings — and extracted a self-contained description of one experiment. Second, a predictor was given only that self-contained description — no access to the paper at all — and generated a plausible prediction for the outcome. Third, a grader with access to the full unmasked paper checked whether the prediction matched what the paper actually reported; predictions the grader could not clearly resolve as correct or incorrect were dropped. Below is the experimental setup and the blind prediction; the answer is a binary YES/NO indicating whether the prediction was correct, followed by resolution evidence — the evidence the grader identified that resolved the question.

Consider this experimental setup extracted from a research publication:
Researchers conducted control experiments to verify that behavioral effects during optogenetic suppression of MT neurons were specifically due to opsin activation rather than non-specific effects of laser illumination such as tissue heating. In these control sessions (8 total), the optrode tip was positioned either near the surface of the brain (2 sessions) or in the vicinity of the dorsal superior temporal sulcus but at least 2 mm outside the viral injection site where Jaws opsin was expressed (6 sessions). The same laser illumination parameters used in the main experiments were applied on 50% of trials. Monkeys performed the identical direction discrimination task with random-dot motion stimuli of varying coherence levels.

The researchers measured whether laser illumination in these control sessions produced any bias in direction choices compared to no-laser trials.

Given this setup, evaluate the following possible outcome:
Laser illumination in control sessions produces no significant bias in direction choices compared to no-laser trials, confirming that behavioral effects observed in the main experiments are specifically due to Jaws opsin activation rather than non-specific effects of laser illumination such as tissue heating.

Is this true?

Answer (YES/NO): YES